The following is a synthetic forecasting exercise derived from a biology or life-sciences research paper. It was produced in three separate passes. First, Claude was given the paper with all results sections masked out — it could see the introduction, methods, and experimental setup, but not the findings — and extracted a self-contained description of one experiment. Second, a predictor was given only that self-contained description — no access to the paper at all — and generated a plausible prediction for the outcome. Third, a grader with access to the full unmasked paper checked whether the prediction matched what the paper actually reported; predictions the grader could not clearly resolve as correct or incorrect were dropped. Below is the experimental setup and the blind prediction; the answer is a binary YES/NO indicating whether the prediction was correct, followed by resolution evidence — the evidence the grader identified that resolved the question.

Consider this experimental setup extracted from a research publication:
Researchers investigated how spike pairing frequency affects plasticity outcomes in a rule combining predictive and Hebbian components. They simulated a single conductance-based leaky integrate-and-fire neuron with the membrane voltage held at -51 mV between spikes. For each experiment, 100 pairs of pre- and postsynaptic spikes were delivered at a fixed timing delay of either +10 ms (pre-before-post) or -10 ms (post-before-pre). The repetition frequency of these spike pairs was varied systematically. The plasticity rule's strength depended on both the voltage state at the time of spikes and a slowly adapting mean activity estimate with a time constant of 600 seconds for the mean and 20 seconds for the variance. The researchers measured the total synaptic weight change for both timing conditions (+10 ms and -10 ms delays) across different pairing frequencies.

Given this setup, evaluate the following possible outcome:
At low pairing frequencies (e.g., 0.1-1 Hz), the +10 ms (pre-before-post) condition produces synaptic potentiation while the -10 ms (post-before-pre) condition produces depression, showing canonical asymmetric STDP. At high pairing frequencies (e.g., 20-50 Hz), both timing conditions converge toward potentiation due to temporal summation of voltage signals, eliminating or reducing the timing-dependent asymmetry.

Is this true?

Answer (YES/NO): YES